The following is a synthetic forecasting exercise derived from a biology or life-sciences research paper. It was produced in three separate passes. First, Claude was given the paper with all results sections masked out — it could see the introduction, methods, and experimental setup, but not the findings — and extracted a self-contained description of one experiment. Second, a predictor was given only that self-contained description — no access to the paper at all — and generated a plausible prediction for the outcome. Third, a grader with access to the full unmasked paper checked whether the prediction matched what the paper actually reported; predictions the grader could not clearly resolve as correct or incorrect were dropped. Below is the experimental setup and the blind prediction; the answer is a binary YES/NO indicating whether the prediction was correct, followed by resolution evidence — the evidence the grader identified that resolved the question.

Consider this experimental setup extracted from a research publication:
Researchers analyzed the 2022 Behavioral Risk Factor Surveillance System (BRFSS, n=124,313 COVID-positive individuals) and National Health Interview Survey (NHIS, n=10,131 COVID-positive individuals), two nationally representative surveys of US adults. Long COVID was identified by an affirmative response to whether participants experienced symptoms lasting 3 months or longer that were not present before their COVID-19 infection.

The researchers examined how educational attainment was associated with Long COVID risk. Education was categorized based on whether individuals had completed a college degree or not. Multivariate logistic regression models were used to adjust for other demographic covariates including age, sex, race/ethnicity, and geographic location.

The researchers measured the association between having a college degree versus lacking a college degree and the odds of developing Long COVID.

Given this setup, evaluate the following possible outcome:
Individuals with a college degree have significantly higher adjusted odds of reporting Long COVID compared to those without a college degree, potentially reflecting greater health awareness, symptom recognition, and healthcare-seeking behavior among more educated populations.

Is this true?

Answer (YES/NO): NO